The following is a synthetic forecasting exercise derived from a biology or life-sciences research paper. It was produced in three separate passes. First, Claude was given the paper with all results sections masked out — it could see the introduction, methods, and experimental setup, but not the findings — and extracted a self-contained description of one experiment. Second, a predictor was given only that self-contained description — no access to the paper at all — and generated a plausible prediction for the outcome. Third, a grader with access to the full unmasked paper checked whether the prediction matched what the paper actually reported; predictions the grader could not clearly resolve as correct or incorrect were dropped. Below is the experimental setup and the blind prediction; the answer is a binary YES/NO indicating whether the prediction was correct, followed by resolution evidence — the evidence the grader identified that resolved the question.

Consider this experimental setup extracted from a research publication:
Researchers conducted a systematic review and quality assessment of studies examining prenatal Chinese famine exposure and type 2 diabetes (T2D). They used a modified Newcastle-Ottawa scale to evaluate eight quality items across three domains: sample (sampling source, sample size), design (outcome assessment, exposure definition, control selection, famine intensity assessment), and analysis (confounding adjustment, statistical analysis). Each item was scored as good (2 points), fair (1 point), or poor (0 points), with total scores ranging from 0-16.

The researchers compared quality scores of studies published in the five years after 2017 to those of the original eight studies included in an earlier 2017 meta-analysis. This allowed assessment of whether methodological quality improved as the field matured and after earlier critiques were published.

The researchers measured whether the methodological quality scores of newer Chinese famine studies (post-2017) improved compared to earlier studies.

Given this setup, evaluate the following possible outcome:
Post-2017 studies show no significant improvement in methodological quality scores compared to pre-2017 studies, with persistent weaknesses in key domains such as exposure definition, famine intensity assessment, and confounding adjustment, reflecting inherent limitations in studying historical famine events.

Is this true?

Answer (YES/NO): YES